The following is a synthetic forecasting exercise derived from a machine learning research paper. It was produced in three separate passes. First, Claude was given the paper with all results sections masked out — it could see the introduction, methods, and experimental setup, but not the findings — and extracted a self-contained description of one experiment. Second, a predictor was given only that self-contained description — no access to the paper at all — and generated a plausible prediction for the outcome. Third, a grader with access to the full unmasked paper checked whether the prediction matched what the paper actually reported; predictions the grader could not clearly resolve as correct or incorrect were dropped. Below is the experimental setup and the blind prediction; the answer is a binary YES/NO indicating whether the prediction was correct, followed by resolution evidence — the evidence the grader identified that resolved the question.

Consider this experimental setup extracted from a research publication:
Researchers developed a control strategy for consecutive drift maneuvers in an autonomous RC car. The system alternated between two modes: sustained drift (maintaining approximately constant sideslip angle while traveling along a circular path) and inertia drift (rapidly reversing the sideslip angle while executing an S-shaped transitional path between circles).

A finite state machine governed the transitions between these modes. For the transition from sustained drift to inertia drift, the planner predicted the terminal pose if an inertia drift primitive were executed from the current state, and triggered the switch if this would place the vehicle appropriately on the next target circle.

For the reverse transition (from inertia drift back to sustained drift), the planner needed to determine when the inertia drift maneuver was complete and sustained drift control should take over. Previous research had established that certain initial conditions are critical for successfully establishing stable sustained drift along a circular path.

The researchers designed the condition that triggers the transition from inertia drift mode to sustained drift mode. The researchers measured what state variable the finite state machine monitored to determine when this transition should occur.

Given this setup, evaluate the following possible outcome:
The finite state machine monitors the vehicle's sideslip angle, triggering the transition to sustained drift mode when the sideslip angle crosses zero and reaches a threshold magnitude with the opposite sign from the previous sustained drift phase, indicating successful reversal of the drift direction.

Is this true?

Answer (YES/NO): NO